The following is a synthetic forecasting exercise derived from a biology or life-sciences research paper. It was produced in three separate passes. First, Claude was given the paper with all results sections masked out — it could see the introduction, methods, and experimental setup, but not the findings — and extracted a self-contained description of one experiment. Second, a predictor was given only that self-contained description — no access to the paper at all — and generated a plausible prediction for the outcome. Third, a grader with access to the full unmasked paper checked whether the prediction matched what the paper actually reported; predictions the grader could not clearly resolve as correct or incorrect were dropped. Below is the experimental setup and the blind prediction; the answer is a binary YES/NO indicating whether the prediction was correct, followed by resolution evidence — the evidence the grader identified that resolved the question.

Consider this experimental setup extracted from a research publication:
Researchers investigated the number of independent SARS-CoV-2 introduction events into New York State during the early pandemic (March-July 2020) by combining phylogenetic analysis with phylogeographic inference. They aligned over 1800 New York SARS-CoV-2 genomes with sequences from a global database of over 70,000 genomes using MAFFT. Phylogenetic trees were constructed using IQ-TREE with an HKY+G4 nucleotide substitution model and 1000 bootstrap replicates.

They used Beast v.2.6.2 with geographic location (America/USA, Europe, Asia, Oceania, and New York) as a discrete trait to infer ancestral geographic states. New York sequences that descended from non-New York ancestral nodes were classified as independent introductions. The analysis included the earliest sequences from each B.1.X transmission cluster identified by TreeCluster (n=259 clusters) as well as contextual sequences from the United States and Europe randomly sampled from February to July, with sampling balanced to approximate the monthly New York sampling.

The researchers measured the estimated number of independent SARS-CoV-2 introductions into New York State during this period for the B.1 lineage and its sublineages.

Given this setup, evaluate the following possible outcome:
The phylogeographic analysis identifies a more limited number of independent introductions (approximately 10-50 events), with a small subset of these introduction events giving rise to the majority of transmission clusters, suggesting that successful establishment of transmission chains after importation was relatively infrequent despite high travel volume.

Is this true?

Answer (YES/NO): NO